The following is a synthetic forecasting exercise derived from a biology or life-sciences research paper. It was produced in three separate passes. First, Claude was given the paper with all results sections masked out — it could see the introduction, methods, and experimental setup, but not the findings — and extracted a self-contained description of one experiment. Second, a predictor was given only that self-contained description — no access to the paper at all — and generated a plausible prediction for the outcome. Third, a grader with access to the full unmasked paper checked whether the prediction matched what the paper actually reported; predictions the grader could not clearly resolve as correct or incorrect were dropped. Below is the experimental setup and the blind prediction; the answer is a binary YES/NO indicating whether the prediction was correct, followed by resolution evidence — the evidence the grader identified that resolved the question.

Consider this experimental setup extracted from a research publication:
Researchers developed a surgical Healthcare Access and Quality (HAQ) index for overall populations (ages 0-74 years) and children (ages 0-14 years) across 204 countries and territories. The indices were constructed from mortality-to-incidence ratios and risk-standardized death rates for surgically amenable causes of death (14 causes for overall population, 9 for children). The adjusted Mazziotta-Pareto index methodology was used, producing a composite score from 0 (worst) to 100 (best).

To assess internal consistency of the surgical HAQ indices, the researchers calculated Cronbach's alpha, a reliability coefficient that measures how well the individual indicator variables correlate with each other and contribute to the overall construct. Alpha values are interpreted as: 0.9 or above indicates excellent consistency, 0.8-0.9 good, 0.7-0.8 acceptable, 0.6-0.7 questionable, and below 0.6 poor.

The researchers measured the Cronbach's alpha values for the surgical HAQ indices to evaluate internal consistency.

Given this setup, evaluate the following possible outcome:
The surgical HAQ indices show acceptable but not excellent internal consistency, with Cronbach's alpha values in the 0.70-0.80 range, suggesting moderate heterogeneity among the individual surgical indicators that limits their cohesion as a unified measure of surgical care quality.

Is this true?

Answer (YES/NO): NO